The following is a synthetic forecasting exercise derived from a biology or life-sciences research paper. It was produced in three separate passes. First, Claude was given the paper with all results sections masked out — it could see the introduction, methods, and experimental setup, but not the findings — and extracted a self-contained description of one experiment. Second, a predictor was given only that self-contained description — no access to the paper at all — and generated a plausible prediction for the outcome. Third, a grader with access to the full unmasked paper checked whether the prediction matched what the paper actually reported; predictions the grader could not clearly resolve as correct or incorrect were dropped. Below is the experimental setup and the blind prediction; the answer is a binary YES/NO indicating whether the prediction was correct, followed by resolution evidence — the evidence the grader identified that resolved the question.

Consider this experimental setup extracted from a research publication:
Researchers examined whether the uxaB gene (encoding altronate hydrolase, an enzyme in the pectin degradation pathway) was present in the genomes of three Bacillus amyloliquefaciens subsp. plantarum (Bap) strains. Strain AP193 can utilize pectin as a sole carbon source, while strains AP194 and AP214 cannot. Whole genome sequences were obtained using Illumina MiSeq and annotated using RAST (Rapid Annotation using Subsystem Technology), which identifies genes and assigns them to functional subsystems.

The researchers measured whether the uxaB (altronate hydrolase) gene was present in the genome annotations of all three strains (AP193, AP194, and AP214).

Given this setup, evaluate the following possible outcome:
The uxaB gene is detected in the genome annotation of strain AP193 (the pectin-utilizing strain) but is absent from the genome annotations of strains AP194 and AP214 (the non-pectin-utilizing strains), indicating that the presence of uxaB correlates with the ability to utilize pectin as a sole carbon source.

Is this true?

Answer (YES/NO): NO